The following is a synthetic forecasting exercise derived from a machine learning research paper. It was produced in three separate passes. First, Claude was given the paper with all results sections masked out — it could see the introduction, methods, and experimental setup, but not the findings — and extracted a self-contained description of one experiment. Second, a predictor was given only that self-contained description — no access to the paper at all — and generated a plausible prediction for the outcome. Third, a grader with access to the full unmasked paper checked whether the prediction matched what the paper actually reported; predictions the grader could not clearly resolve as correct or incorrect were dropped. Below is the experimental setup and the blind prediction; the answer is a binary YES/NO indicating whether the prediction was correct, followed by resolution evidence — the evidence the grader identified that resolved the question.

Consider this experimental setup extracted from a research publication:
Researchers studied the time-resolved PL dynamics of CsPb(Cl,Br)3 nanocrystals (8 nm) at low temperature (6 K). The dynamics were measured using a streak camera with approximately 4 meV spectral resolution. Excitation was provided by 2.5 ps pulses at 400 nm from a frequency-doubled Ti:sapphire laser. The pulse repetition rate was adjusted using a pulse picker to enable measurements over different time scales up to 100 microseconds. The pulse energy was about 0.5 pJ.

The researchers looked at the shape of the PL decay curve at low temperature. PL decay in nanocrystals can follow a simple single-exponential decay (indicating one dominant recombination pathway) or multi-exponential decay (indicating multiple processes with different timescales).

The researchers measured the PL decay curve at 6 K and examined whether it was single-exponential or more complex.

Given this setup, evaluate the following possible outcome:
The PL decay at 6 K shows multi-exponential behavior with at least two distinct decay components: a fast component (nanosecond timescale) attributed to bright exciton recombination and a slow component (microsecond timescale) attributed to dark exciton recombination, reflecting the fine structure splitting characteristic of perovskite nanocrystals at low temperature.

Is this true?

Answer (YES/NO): NO